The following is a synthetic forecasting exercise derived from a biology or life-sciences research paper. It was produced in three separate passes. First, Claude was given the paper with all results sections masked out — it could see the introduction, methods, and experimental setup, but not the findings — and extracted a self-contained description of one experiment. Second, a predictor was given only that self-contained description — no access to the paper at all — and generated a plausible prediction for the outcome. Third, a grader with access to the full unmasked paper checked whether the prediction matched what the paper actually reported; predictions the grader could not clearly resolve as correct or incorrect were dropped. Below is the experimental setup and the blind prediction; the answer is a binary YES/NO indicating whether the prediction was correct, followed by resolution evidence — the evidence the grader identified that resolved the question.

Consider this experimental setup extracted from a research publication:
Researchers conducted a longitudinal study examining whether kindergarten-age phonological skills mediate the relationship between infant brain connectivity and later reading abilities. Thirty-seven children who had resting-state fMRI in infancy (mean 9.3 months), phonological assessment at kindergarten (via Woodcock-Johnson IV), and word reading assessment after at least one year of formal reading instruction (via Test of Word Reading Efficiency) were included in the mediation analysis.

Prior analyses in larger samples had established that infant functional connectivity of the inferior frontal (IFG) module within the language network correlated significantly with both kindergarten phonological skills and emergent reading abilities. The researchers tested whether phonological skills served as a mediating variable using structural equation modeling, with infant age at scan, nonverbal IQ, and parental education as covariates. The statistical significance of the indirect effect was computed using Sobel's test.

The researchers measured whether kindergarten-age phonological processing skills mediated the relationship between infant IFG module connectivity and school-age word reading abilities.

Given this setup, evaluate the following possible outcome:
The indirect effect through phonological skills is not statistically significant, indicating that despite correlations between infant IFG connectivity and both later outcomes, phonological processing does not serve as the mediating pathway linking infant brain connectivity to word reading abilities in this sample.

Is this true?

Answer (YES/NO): NO